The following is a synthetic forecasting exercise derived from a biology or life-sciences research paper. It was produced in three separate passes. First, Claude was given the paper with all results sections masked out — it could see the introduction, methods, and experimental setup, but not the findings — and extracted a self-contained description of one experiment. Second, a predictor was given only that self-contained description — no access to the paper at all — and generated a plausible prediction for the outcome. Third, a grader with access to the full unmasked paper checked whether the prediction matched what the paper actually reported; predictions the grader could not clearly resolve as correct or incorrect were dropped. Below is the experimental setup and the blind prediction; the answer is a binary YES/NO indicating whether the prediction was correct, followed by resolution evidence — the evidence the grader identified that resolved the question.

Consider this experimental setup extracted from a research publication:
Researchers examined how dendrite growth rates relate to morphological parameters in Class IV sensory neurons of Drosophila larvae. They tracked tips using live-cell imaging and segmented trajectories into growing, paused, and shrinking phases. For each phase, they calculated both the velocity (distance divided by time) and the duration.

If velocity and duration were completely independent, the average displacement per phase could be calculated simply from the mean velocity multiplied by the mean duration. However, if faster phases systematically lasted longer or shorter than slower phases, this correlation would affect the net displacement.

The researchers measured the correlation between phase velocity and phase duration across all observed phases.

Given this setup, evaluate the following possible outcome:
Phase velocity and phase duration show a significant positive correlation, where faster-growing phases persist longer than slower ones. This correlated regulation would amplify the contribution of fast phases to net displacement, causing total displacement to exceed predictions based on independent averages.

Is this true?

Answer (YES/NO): NO